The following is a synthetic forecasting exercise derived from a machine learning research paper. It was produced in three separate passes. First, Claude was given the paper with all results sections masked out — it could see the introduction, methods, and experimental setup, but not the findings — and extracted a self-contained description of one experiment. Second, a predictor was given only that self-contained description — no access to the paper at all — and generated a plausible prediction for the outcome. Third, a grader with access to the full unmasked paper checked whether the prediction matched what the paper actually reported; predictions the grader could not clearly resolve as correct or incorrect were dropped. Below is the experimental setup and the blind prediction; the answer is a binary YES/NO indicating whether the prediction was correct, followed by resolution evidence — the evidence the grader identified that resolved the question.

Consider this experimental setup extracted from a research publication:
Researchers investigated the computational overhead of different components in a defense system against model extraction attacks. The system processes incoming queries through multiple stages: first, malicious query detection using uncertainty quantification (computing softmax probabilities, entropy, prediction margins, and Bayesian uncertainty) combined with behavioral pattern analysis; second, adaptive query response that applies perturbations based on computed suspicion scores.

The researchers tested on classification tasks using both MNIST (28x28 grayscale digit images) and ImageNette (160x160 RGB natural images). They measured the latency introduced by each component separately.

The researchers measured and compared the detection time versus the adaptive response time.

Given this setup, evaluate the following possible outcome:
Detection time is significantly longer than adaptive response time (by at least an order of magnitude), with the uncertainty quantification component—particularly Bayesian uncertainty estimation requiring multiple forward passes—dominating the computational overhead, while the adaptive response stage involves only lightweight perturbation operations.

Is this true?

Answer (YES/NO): NO